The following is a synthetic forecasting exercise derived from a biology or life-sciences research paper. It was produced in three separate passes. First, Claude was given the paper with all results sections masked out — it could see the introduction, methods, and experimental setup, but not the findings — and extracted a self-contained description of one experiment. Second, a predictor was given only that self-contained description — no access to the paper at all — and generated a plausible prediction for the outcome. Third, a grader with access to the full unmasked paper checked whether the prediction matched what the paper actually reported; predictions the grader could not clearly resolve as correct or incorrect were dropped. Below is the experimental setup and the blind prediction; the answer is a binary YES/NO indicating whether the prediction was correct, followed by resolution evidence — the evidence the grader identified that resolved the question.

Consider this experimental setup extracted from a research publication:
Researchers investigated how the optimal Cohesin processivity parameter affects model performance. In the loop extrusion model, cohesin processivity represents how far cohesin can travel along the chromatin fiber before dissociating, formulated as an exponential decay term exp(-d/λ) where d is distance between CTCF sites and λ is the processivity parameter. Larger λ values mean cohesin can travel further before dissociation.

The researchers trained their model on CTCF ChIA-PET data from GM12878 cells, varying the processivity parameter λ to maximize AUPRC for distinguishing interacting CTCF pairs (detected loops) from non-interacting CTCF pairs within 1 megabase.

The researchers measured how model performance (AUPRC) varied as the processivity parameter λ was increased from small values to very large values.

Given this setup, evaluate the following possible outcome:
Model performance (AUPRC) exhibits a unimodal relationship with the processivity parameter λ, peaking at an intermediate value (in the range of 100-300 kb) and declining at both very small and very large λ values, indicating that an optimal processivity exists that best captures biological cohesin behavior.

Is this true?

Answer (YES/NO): NO